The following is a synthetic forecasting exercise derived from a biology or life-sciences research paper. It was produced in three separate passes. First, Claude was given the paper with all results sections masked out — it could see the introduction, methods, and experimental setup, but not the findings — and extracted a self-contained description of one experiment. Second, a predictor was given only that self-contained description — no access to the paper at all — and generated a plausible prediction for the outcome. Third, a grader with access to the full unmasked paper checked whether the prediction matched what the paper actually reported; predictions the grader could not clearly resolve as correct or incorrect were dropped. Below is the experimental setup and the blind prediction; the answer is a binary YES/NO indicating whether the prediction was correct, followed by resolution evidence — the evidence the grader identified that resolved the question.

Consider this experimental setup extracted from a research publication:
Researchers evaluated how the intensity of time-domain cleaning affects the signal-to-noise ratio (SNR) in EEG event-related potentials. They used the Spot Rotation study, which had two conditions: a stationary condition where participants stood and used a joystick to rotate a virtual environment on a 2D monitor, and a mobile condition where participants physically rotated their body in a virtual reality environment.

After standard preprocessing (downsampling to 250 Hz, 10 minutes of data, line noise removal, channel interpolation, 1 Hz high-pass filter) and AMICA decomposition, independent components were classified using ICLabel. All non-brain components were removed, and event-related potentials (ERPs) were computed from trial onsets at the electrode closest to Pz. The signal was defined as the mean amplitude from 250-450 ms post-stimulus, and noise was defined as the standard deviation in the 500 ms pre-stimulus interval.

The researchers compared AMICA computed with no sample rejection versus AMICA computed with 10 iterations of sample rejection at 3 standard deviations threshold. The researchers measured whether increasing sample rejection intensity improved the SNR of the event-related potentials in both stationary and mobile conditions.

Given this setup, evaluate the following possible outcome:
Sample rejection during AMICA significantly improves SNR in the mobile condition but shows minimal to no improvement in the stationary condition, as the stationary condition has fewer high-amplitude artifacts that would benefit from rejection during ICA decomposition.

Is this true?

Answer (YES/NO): NO